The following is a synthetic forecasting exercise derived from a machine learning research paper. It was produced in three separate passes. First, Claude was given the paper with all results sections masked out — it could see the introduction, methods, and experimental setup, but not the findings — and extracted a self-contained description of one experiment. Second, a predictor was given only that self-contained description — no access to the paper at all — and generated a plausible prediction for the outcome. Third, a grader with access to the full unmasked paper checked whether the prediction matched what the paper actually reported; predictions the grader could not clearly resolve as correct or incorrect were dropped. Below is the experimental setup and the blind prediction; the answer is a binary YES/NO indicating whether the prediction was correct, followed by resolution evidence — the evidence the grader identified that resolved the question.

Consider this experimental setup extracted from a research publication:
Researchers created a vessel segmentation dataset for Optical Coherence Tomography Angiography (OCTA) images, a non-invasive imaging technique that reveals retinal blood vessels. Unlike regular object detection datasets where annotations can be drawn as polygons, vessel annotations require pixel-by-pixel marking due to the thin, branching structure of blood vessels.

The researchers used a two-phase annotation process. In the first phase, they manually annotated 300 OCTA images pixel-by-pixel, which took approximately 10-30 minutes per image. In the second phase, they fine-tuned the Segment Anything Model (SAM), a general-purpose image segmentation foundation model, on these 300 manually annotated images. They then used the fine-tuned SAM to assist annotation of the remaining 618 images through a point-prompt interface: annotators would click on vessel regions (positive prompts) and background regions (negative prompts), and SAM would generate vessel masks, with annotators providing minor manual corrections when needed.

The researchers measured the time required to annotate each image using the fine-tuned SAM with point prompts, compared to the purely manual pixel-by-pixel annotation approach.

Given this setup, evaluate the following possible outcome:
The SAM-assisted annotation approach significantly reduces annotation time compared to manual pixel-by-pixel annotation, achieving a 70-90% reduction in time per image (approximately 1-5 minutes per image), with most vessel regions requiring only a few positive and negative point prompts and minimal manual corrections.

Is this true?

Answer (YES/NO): YES